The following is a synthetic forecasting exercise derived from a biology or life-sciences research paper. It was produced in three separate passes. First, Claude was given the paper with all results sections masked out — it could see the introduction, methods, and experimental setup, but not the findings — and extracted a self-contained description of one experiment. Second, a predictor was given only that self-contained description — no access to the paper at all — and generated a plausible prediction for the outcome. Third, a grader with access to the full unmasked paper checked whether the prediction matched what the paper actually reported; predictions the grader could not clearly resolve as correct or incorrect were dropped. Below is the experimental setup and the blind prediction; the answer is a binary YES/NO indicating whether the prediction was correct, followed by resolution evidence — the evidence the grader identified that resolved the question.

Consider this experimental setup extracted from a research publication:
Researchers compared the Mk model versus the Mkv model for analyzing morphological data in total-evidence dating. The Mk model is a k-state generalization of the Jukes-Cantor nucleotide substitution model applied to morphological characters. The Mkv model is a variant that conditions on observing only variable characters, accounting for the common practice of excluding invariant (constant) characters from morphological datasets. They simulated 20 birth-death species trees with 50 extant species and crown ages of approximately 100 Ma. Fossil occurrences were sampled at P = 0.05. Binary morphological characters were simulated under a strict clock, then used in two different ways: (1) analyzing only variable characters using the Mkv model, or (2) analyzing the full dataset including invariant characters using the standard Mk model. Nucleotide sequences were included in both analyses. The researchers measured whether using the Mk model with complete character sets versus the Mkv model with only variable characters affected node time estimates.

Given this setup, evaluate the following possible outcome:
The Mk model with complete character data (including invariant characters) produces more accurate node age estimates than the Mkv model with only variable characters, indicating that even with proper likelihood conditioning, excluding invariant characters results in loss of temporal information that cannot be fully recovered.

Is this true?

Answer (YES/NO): NO